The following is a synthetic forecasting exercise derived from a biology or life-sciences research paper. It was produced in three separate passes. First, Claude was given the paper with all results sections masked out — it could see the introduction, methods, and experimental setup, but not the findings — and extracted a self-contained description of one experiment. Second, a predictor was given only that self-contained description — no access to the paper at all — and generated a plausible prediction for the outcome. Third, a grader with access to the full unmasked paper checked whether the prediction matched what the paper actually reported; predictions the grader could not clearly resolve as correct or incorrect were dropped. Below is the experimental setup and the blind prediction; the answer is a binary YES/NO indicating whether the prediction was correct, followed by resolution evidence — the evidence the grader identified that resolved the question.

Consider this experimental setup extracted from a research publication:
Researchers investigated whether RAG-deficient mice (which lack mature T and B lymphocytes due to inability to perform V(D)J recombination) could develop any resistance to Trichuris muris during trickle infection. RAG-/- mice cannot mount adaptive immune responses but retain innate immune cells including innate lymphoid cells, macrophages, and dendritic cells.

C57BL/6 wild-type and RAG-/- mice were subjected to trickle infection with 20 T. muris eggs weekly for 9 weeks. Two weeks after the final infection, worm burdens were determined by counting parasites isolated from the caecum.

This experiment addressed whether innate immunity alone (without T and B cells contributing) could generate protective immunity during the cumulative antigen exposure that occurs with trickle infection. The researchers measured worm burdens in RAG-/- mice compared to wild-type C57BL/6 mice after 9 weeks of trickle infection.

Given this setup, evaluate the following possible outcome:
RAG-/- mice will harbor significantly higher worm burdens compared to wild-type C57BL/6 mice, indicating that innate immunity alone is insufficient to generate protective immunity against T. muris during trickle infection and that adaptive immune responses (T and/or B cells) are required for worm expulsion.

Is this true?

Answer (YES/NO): YES